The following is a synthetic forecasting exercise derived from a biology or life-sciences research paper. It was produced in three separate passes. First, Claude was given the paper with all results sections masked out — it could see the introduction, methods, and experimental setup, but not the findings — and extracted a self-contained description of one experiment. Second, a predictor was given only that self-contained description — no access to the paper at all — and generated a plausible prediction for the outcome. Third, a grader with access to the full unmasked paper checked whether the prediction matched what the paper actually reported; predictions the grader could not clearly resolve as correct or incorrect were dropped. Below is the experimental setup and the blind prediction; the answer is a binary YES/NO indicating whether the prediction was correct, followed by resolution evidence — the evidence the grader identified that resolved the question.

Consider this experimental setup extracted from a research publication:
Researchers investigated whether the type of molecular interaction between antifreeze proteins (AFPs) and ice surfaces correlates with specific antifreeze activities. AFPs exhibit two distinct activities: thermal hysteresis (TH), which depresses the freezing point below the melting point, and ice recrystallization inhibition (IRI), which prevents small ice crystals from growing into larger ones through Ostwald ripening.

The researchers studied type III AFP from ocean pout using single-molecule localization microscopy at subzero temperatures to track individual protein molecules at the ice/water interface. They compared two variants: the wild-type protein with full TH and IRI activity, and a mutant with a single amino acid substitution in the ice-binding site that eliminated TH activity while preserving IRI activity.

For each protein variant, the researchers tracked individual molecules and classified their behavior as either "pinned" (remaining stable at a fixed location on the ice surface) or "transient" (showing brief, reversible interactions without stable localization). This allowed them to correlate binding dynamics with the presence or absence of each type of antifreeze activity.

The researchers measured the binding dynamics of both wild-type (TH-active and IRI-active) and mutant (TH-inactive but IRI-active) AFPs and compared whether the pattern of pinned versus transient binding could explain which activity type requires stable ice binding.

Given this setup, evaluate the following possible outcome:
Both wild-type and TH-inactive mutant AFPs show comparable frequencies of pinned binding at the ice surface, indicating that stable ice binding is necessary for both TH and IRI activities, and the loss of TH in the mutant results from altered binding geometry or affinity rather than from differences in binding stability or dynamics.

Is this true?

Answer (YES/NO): NO